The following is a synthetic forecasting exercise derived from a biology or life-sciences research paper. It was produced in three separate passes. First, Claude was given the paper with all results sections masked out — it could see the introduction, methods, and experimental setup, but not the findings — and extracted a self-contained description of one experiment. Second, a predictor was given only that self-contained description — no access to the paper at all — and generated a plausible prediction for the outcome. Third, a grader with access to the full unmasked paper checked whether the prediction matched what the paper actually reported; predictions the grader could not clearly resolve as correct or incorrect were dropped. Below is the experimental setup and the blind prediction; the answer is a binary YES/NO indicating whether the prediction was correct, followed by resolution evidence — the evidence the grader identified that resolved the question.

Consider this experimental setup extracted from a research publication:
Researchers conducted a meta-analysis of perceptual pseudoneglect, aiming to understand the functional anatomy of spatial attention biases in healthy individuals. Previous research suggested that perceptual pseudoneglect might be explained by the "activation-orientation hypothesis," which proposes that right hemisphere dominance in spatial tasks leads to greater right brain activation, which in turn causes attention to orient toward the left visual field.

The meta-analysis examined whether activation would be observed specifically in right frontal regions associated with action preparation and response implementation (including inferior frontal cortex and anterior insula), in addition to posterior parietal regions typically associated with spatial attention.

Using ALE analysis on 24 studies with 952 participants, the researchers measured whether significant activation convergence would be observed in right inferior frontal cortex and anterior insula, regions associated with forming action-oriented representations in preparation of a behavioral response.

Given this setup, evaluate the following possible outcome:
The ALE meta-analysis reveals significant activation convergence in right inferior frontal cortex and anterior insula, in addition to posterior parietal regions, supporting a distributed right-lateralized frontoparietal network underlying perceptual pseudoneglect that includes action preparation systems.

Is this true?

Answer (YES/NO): YES